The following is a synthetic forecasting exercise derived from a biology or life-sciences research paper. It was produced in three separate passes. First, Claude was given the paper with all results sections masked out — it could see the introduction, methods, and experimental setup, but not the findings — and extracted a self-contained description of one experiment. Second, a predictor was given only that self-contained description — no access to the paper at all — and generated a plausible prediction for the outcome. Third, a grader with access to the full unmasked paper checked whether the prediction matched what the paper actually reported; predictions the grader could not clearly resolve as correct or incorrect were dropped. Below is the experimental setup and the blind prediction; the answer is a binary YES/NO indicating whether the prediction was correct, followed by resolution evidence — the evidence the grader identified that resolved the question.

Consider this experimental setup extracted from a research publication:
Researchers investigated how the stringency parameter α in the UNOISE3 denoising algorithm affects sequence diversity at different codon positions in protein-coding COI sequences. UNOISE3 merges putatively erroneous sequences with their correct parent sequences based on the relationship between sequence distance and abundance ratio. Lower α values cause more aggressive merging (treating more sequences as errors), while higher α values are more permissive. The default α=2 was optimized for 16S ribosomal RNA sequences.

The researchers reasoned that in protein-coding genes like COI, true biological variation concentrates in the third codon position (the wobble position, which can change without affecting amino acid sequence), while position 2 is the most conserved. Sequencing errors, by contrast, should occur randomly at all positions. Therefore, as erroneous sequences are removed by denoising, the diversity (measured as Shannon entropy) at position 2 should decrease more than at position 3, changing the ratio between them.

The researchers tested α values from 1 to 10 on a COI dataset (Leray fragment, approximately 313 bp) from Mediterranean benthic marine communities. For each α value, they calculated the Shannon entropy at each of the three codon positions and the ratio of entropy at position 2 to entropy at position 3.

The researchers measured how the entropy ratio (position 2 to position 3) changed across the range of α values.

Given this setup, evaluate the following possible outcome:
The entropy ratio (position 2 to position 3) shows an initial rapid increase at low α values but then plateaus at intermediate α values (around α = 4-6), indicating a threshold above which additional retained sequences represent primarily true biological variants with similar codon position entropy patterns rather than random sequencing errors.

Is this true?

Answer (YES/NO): NO